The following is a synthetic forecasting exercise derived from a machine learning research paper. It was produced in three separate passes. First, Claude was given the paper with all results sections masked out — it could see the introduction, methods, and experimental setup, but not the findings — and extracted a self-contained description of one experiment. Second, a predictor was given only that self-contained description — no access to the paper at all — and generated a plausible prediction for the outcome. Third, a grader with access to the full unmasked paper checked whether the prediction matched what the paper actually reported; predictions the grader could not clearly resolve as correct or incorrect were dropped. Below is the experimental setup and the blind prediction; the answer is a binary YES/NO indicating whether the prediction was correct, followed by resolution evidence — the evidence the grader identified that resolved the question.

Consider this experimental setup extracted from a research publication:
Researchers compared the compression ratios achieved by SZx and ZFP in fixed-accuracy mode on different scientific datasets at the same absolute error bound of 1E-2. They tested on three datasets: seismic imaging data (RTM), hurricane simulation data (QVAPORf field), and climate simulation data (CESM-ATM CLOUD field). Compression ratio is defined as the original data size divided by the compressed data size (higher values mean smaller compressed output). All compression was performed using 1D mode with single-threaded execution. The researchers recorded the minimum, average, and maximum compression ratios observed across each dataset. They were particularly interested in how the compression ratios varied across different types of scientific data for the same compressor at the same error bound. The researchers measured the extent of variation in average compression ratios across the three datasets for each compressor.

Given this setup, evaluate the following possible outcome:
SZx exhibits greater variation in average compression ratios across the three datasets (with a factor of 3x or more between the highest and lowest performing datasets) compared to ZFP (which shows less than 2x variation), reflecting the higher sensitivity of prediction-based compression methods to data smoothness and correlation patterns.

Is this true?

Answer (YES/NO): NO